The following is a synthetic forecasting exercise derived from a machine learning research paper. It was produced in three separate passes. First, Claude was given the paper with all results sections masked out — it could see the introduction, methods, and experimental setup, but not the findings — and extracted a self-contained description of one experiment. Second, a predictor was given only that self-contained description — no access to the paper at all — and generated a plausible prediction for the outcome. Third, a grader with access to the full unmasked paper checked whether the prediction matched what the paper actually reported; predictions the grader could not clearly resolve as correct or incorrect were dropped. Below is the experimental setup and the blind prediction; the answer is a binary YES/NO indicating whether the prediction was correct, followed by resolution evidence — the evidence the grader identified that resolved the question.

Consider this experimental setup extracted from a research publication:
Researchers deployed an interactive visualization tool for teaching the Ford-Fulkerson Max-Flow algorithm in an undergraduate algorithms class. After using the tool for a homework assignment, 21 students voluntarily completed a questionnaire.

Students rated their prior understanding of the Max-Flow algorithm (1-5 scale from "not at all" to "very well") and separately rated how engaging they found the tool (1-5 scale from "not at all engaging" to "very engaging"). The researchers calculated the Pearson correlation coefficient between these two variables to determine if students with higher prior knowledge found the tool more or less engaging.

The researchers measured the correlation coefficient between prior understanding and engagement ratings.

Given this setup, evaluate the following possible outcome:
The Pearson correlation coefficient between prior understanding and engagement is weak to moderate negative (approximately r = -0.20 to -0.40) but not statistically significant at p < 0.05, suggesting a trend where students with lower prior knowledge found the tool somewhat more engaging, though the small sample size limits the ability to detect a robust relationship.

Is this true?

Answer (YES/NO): NO